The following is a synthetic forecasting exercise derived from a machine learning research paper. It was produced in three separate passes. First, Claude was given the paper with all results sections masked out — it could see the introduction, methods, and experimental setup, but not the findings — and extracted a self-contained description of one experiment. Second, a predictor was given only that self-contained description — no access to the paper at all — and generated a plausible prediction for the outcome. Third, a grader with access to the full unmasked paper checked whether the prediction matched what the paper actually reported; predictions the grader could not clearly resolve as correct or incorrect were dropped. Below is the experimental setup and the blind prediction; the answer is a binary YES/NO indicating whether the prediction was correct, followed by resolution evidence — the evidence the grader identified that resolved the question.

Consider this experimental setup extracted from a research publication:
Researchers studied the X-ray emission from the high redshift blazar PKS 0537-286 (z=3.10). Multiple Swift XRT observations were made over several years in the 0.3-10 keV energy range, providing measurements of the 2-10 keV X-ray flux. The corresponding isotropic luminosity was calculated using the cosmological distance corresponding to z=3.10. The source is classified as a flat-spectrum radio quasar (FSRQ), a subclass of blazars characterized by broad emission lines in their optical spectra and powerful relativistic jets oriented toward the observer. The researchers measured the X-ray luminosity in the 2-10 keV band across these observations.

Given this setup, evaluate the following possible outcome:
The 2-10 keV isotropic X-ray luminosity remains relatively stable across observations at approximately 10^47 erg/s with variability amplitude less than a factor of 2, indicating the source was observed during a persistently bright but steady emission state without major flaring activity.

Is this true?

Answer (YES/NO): NO